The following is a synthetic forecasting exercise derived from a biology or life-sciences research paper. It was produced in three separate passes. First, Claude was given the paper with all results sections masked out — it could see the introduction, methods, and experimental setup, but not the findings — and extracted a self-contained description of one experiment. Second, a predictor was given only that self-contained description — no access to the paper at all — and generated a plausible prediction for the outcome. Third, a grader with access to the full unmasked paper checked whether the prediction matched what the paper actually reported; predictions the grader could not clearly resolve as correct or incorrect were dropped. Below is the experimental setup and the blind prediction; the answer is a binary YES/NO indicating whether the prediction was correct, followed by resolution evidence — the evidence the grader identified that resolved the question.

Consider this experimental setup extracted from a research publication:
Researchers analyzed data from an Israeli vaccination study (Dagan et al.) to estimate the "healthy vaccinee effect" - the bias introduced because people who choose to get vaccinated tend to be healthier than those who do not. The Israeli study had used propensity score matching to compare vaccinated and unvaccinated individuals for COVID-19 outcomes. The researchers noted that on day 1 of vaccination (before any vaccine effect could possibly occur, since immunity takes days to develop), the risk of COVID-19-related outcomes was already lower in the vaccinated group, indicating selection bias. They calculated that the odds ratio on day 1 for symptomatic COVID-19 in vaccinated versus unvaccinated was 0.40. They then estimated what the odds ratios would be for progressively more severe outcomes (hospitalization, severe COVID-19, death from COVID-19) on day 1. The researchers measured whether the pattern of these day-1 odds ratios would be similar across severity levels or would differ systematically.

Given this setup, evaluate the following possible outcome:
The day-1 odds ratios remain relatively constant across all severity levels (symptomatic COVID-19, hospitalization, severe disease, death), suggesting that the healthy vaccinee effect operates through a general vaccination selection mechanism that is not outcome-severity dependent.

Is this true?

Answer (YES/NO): NO